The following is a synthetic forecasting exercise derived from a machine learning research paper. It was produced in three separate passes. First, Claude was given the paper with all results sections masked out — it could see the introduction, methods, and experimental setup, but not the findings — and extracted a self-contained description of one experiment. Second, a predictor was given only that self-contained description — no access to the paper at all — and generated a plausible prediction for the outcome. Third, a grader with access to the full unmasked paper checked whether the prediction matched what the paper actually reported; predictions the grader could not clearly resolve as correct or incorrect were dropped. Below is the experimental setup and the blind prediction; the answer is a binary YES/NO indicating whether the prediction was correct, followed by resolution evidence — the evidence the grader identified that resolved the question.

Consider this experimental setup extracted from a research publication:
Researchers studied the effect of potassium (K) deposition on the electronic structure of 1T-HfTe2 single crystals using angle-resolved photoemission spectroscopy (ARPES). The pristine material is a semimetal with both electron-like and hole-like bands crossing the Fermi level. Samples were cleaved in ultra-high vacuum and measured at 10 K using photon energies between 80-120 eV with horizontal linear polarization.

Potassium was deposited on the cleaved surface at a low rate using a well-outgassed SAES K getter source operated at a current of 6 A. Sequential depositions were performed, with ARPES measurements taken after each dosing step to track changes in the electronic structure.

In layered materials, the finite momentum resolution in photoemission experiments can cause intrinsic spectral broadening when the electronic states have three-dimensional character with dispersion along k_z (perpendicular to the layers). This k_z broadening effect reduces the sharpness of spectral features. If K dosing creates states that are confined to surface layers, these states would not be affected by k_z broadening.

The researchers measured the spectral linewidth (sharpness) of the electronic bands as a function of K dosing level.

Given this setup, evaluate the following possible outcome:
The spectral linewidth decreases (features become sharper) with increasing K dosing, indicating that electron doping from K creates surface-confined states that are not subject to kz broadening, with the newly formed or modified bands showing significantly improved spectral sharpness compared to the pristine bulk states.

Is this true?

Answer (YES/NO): YES